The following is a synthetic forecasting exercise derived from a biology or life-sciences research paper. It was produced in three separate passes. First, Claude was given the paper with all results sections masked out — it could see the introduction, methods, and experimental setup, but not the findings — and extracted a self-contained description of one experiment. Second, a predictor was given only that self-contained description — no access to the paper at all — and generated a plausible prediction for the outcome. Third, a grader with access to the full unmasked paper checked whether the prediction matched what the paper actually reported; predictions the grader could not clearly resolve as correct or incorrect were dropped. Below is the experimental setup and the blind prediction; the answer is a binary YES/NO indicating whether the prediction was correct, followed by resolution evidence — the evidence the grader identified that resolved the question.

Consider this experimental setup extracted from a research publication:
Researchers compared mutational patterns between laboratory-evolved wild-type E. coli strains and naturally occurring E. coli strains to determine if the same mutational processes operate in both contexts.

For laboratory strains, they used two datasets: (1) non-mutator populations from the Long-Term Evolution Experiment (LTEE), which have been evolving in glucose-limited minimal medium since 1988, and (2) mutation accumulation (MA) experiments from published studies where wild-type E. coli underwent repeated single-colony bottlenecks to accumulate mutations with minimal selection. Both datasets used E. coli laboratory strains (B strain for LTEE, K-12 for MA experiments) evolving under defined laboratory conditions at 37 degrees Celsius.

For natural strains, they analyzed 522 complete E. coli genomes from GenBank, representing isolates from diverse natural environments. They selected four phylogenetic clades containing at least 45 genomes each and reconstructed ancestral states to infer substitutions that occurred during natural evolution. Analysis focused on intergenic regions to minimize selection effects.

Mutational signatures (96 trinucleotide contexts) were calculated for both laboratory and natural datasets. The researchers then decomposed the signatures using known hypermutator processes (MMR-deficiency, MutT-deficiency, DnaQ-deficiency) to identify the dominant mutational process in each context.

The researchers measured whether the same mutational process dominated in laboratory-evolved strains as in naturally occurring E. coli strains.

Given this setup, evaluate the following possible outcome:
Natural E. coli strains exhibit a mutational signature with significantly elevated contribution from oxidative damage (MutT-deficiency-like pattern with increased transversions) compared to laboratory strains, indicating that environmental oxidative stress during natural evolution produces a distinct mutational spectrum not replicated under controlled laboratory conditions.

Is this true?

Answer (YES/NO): NO